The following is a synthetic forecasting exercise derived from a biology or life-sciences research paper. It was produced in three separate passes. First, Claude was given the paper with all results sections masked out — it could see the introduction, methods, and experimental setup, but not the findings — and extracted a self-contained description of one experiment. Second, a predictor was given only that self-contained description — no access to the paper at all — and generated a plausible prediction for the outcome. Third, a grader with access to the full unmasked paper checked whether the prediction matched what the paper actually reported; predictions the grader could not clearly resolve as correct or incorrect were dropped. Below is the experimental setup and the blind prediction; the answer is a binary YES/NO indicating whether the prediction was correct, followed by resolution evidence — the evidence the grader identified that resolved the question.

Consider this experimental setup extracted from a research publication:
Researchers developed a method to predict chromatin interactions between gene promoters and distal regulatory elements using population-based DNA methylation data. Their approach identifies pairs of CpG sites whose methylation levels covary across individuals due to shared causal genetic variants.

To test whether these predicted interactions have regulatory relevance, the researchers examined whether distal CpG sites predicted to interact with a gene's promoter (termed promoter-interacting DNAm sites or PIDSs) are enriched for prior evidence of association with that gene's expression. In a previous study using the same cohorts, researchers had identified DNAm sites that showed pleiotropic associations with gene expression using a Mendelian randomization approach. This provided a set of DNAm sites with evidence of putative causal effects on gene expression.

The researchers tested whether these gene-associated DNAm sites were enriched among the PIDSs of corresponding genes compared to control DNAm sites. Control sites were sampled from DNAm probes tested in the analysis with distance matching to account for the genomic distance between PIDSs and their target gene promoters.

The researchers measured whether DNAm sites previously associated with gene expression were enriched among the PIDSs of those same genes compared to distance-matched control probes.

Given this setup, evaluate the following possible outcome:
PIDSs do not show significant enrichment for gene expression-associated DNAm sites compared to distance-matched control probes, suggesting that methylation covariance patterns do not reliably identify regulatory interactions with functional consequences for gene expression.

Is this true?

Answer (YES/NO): NO